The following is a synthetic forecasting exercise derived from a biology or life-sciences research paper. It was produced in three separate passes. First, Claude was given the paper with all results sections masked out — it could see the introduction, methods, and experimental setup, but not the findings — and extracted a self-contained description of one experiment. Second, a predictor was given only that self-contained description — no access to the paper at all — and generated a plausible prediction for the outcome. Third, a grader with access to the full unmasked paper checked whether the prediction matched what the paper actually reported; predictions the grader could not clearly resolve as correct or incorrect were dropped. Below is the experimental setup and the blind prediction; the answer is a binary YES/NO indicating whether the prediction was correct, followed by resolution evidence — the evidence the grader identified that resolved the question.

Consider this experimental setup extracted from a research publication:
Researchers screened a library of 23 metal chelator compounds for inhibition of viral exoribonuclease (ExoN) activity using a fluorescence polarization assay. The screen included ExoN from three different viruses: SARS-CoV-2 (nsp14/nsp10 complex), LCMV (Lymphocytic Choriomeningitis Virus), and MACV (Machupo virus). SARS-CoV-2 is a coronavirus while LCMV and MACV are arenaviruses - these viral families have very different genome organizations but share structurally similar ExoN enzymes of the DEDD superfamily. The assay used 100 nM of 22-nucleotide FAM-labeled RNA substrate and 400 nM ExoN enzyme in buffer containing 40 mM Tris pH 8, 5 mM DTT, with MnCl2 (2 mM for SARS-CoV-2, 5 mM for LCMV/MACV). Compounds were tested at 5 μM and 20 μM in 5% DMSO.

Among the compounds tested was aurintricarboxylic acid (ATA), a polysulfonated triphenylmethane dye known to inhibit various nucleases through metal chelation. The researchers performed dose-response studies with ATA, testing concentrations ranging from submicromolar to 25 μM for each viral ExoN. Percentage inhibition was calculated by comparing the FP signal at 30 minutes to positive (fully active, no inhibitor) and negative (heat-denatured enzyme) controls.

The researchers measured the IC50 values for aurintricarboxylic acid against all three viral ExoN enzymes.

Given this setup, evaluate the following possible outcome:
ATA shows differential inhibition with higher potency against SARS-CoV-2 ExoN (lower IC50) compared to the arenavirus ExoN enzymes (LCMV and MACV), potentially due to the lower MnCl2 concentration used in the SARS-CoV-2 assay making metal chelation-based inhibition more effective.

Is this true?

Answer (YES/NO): YES